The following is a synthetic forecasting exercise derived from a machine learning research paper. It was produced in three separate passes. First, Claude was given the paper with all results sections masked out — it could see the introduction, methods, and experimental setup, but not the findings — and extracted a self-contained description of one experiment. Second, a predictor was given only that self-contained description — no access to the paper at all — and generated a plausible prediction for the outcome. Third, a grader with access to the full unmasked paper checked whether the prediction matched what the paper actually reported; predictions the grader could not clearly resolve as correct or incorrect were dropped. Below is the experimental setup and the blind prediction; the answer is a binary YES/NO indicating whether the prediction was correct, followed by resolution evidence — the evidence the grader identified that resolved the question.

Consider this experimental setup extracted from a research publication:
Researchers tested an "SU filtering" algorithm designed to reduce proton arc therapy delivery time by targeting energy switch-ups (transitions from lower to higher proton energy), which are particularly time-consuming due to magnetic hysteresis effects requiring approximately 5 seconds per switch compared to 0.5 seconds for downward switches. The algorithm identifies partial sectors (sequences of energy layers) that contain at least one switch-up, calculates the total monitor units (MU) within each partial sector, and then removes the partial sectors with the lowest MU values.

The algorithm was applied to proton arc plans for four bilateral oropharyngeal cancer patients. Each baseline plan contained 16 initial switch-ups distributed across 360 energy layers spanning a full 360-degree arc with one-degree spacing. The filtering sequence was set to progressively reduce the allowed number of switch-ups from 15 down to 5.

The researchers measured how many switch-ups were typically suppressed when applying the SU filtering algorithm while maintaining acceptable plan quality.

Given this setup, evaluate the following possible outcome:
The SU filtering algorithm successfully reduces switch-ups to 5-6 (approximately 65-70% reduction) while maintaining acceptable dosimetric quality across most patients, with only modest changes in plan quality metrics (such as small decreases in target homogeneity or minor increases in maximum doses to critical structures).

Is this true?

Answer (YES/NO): NO